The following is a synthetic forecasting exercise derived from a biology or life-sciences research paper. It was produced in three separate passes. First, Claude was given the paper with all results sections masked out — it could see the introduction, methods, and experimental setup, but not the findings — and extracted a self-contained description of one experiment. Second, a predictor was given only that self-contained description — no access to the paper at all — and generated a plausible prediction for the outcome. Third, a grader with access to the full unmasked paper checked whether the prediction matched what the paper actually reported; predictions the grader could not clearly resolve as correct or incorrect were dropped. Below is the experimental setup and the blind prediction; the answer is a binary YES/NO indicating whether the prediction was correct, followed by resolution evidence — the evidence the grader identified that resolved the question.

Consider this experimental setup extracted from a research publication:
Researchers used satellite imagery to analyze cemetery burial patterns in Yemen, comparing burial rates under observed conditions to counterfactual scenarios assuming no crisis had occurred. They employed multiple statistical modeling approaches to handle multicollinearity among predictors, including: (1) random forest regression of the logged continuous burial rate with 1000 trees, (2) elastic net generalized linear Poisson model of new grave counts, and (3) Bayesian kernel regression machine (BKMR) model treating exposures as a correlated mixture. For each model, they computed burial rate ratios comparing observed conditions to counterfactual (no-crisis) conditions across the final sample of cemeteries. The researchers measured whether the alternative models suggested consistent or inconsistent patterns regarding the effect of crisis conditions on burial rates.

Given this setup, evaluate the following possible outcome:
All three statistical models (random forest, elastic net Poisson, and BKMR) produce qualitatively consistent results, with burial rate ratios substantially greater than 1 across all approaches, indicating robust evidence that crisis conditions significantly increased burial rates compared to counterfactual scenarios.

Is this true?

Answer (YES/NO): NO